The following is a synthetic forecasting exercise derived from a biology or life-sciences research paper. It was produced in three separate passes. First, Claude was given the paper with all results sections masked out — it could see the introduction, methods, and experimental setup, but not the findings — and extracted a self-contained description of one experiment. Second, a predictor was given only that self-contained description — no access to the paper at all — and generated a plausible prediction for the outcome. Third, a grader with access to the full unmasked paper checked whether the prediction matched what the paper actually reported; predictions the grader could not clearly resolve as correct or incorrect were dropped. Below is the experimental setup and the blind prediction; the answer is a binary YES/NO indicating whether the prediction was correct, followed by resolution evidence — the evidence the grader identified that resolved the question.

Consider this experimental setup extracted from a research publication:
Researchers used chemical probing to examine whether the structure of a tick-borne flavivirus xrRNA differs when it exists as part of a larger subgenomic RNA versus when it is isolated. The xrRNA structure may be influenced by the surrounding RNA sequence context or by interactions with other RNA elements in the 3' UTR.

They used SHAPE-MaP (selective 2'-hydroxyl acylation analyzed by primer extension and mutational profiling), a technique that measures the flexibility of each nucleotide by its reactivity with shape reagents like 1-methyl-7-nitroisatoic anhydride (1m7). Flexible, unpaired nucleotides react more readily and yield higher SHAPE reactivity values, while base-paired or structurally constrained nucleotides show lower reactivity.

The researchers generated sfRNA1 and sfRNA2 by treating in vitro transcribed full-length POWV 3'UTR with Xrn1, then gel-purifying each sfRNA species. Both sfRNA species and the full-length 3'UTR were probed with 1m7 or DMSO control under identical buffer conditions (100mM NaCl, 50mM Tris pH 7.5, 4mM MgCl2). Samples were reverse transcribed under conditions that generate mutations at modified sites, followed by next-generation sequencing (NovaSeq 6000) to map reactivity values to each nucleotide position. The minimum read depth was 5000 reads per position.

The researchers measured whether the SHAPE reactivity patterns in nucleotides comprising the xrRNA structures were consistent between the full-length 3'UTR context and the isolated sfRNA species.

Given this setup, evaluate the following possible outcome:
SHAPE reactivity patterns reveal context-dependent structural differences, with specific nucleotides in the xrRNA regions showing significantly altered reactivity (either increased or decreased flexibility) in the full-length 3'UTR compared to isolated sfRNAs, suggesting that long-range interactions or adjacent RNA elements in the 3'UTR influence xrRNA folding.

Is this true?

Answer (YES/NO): NO